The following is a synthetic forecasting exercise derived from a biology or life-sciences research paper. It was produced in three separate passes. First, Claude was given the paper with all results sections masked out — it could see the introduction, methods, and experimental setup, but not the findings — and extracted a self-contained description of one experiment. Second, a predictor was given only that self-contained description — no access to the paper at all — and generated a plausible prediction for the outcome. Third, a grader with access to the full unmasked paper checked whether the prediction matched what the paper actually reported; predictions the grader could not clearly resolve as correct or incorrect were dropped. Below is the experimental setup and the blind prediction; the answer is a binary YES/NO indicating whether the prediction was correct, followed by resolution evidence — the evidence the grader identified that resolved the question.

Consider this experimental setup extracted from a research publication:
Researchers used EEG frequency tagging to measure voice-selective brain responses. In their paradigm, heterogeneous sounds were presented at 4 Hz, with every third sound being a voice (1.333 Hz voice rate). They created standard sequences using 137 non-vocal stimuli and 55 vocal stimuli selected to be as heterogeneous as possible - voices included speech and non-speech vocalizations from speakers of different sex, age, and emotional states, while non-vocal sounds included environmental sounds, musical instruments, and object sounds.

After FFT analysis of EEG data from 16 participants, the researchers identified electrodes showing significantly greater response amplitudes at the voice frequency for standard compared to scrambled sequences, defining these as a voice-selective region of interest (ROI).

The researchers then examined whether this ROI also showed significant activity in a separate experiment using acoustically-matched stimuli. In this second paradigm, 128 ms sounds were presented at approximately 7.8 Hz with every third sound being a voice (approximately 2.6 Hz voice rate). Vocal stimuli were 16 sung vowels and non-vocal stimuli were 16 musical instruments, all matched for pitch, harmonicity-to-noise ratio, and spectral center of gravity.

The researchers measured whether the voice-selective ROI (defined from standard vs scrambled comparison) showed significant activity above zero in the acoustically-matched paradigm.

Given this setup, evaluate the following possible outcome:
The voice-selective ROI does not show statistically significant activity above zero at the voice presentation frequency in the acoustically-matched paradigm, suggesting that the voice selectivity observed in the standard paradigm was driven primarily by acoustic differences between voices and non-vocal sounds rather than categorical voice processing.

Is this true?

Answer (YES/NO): NO